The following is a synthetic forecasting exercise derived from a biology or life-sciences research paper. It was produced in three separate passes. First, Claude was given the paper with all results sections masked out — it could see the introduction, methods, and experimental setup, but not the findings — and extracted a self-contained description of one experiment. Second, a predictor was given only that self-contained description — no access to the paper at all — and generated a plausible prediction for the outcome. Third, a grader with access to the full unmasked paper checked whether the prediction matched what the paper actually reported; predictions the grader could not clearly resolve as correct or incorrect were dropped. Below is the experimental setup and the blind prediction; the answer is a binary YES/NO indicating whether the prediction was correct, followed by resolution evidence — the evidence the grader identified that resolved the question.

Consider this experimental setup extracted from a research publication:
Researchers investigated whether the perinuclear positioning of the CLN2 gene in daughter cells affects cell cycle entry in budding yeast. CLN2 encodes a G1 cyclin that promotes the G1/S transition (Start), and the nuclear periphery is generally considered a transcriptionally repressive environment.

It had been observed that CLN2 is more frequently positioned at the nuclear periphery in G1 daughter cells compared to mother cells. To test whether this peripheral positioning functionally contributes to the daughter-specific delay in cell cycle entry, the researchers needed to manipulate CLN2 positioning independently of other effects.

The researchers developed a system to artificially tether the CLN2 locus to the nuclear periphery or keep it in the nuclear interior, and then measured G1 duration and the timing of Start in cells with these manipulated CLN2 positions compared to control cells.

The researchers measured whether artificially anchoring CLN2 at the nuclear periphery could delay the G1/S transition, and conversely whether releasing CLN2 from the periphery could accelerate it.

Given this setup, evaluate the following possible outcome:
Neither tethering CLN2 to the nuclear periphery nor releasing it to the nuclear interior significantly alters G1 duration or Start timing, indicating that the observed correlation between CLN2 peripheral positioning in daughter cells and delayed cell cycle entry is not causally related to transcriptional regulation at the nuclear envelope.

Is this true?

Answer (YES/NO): NO